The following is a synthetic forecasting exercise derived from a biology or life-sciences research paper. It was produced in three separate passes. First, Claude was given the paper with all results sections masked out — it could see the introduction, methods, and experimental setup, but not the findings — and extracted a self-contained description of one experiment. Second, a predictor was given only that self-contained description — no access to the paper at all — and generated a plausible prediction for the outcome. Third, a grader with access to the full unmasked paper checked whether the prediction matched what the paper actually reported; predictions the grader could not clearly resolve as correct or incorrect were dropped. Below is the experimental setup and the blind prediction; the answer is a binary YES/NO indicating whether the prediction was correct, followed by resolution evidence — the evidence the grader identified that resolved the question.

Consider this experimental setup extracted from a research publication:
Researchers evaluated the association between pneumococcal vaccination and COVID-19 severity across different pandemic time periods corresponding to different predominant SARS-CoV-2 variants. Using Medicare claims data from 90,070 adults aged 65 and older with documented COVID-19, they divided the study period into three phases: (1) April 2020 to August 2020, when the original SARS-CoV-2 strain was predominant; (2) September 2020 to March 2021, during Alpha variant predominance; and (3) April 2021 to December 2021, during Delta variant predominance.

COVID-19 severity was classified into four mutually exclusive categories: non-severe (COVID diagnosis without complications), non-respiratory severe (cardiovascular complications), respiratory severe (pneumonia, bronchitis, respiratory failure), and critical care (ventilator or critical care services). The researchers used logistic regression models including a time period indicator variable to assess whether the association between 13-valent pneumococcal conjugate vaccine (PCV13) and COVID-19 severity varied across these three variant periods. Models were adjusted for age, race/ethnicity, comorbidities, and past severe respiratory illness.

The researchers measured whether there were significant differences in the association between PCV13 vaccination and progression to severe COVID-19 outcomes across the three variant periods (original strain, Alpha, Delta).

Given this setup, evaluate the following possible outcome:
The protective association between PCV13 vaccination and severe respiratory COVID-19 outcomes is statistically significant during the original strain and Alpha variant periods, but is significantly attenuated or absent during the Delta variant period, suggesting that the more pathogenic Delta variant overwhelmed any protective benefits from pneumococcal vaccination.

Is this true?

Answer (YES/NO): NO